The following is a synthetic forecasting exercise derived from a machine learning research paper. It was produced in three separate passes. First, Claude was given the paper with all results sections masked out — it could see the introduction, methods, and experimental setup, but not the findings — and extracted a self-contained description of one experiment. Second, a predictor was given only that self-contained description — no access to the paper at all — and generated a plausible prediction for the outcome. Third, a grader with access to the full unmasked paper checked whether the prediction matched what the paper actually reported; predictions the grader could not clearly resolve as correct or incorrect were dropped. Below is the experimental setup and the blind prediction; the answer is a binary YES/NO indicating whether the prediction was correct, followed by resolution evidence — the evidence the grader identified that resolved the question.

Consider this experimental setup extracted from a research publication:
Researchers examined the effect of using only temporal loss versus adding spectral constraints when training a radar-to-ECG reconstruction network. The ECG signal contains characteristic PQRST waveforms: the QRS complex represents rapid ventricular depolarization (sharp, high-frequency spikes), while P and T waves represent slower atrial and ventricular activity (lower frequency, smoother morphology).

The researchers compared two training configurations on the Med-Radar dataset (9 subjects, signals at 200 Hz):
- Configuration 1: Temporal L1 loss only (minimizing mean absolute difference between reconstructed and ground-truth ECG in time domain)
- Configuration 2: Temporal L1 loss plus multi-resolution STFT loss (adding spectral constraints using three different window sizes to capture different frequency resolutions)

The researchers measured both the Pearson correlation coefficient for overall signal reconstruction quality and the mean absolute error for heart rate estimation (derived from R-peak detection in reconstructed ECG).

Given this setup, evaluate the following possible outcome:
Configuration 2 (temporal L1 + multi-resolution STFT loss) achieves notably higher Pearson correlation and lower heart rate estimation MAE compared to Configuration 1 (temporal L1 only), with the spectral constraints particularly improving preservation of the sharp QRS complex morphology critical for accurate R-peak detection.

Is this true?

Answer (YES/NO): YES